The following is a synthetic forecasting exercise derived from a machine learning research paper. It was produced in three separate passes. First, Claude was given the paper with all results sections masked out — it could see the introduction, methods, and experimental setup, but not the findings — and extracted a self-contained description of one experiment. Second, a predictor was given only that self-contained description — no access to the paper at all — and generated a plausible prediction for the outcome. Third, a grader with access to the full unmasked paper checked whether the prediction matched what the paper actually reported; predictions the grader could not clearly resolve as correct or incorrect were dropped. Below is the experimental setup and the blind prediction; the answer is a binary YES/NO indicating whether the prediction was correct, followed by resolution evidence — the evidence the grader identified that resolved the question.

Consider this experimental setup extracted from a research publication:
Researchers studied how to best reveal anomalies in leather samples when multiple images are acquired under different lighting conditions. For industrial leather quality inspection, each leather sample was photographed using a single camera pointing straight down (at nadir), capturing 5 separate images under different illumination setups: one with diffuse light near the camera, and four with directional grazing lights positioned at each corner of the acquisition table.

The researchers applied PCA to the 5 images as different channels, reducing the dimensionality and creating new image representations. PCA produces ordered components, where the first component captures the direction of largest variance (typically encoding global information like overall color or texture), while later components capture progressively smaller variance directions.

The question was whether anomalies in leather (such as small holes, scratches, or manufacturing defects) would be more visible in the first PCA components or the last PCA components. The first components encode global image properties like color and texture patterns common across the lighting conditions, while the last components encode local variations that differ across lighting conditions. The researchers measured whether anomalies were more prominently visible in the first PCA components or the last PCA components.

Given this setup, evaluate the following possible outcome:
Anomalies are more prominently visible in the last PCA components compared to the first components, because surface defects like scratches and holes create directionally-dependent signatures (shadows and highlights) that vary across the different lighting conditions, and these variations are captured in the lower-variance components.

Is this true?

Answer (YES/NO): YES